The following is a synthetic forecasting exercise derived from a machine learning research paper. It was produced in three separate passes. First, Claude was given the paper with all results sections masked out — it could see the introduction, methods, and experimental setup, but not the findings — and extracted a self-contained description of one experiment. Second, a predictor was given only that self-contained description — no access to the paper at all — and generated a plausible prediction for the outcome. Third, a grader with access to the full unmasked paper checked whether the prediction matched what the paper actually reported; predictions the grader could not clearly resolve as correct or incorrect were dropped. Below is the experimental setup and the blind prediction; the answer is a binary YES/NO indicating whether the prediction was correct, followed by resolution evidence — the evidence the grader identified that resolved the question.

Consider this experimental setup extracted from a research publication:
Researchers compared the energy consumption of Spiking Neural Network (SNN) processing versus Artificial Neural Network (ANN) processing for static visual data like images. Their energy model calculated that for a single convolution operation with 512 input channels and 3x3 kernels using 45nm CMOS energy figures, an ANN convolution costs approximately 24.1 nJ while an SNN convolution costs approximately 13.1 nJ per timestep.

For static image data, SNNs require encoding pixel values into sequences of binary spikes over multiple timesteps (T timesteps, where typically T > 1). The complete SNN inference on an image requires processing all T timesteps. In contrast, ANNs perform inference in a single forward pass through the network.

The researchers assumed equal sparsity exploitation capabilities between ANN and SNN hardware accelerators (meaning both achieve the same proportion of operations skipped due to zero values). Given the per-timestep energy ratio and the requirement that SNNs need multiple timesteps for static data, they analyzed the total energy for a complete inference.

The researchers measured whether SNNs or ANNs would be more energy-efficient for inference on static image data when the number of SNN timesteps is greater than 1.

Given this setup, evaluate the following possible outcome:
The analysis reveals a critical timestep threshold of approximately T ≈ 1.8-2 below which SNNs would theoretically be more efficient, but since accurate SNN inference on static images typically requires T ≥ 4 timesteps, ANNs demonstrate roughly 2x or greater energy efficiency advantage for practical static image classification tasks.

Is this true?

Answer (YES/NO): NO